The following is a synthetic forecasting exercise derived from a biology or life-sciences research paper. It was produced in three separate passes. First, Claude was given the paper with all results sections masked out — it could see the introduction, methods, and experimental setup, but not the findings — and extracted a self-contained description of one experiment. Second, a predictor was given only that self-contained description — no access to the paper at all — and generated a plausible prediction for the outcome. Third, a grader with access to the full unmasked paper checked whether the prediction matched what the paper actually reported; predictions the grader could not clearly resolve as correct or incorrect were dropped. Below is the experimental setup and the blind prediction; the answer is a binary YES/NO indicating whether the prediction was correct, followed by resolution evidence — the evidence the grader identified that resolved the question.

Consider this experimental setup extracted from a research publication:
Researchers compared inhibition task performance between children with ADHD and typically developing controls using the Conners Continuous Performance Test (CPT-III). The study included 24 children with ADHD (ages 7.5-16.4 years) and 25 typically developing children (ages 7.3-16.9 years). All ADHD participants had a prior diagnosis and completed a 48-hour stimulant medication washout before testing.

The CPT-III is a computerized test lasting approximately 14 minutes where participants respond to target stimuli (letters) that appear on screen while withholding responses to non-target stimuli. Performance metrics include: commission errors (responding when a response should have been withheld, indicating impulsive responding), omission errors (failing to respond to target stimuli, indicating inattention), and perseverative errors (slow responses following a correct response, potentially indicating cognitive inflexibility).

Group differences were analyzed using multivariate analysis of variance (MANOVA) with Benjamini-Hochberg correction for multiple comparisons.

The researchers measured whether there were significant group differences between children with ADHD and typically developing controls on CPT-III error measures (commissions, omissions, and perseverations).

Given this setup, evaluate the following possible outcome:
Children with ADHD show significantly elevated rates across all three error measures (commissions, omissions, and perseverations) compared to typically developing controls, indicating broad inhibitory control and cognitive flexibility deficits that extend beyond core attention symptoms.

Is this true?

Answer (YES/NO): NO